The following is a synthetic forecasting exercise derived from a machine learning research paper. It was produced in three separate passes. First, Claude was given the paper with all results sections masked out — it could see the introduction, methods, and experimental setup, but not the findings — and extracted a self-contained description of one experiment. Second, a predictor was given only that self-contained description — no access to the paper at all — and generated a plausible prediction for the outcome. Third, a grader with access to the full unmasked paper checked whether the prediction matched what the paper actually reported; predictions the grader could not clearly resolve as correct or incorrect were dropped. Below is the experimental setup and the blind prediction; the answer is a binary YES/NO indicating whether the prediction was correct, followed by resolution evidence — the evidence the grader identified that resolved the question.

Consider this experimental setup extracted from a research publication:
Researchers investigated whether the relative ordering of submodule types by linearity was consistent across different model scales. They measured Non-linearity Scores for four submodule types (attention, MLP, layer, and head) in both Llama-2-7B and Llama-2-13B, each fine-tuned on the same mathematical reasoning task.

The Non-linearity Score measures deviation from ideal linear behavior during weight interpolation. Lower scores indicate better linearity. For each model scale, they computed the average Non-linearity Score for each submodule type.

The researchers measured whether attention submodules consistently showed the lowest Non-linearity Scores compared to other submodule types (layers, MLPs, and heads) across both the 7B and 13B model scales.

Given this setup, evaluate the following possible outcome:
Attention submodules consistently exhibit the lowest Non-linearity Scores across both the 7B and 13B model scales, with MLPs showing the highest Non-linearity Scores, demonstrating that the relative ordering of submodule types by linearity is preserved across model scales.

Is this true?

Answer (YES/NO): NO